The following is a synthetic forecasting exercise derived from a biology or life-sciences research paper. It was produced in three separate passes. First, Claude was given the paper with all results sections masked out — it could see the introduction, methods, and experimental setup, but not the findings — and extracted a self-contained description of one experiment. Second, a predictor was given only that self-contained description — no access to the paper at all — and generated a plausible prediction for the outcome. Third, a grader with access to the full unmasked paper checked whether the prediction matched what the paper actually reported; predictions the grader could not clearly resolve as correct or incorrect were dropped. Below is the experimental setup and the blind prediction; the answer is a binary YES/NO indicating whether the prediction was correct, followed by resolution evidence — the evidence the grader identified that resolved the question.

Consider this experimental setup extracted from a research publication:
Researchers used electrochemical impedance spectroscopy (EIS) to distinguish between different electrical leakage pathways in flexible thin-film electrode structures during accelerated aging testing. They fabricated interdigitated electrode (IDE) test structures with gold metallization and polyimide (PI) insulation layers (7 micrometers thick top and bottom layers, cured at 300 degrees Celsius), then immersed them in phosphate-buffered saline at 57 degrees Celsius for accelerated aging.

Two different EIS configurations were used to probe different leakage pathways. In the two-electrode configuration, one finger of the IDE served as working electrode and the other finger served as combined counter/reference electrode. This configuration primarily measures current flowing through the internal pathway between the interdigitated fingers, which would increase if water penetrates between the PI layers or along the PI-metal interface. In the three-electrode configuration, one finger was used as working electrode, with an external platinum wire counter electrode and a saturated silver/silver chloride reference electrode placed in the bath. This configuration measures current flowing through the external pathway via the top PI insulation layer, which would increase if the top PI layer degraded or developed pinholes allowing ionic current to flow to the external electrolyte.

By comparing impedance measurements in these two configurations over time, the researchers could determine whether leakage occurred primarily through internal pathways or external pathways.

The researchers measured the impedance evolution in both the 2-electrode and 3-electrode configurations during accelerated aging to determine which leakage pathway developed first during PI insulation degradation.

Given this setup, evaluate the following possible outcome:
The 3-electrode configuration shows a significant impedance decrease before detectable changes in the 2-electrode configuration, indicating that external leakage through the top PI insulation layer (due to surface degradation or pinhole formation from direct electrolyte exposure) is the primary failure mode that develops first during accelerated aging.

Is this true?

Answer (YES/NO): NO